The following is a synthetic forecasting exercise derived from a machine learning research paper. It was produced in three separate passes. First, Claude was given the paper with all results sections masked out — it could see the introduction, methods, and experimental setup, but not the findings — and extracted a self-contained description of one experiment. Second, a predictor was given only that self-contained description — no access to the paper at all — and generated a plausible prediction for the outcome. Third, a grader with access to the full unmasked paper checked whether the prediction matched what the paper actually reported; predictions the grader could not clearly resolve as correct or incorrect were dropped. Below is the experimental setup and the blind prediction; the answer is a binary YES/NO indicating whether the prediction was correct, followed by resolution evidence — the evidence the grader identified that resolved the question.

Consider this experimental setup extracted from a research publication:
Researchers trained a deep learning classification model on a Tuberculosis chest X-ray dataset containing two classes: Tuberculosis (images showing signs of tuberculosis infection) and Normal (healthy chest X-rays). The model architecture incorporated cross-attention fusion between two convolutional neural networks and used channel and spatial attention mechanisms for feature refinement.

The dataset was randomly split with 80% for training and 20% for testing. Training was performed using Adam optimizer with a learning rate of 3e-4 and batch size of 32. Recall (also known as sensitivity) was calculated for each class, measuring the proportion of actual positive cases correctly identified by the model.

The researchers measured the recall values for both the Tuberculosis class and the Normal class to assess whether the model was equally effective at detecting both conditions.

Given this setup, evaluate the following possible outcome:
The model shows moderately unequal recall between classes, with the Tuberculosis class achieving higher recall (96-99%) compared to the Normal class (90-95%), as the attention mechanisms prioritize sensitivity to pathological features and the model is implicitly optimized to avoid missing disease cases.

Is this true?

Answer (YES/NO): NO